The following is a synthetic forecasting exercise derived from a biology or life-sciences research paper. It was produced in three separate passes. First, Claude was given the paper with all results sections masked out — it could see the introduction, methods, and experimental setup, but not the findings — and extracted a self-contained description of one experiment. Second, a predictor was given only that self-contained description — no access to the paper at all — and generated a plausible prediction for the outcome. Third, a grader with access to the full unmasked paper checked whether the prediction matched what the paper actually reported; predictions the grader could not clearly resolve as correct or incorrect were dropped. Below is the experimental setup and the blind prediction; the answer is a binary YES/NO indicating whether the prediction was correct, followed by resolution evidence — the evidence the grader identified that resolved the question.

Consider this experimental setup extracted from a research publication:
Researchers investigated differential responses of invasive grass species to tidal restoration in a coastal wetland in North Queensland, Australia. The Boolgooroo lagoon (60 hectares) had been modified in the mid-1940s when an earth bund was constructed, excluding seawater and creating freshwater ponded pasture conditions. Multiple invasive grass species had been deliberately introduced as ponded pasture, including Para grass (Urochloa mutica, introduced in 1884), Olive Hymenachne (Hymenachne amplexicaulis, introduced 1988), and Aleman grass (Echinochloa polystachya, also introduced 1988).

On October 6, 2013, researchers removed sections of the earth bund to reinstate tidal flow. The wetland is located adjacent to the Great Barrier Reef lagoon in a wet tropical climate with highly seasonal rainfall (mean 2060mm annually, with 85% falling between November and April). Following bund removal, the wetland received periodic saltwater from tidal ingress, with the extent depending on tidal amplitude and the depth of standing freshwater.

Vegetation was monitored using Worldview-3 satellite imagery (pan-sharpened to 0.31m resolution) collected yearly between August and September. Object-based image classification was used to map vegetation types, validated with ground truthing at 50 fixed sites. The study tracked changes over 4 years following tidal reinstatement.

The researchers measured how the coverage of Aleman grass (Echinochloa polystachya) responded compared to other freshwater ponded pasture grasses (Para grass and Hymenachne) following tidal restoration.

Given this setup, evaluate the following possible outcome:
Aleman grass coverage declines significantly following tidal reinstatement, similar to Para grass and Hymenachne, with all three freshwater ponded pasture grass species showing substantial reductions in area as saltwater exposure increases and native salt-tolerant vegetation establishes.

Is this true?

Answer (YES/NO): NO